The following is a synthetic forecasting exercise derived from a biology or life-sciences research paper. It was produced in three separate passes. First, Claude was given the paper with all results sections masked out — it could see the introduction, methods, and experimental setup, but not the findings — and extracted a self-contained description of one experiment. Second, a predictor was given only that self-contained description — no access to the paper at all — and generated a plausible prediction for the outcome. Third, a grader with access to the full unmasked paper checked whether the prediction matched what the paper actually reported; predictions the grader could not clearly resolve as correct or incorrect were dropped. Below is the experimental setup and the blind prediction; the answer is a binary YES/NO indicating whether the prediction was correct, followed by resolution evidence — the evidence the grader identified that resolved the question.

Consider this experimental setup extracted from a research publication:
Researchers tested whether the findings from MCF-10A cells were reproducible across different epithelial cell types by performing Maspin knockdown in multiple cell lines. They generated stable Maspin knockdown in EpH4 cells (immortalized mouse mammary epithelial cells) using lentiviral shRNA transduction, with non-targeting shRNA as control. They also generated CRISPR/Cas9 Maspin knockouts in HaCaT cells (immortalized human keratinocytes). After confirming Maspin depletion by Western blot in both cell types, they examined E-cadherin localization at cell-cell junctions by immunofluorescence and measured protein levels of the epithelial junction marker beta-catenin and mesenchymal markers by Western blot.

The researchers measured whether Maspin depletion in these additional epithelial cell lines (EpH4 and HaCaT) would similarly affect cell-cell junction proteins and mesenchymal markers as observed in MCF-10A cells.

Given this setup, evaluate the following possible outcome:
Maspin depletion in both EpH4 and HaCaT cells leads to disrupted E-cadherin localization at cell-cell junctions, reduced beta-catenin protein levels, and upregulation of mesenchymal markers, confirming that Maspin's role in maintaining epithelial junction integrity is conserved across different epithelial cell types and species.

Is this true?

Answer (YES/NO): NO